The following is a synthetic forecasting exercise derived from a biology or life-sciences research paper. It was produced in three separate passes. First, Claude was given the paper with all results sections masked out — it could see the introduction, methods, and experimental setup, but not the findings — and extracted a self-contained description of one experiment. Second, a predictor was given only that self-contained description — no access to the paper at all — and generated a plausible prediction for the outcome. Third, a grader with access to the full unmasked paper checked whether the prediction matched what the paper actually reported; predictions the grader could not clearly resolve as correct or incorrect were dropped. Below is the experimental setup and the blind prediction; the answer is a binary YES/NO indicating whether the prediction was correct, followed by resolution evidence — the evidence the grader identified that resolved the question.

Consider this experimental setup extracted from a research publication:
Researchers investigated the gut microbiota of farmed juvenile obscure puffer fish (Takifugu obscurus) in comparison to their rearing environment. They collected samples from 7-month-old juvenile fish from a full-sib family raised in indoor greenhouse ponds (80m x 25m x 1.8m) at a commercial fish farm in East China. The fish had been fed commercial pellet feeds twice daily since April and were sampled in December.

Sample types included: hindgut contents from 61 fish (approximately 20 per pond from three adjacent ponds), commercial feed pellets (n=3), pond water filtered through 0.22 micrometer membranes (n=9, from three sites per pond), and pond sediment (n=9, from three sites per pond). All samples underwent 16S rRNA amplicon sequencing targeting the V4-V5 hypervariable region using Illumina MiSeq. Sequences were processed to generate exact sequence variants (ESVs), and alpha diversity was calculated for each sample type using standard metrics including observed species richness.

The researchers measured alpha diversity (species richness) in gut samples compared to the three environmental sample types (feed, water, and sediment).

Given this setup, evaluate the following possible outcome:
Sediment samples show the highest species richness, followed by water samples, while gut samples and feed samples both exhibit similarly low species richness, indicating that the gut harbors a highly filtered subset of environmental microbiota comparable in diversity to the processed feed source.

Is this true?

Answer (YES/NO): NO